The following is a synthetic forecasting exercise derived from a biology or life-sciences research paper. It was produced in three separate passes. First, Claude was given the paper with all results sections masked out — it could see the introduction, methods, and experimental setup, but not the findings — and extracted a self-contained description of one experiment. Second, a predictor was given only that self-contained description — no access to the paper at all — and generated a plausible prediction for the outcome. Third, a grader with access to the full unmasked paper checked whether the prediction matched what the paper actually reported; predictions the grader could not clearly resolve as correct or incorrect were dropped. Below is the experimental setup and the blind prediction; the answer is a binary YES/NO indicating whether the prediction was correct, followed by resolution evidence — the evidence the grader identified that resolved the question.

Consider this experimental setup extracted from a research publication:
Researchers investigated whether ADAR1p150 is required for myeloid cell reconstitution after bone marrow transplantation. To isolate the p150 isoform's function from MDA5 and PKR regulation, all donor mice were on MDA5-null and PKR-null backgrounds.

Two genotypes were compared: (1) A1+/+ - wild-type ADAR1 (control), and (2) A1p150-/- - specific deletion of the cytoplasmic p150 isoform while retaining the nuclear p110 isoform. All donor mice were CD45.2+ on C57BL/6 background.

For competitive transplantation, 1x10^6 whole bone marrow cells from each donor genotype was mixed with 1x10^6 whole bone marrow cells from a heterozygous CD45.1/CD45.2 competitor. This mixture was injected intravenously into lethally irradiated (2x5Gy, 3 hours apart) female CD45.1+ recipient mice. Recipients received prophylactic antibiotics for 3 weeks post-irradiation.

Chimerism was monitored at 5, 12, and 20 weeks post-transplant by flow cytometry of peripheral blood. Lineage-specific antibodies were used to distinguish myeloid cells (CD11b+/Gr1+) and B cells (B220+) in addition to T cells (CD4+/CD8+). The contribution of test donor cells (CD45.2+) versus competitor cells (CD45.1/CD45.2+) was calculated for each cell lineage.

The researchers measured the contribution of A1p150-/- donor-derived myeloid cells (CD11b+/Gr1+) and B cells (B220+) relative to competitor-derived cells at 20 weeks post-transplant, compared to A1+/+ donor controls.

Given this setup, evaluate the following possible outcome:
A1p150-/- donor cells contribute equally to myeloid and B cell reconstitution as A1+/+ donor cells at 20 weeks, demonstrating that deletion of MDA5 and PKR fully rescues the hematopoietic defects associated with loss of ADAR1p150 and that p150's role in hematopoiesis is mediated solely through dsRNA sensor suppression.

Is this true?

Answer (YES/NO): NO